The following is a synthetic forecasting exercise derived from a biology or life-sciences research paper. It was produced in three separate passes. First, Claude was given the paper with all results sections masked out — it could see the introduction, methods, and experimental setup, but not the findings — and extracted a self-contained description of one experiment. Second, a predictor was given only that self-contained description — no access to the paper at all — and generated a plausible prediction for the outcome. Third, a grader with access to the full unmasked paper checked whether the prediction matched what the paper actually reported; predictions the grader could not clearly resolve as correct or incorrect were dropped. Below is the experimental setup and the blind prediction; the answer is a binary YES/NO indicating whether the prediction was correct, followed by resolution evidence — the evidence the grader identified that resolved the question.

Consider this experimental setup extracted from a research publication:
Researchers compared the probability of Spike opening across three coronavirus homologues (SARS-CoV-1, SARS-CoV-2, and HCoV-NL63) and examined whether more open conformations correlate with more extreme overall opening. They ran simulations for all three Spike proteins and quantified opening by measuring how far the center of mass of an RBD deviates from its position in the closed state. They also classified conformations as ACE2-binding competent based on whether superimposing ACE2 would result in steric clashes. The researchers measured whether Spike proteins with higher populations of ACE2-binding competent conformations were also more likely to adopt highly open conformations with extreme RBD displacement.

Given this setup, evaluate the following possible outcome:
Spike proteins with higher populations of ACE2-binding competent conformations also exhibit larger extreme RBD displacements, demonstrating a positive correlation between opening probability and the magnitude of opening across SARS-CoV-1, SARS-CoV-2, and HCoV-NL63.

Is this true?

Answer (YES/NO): YES